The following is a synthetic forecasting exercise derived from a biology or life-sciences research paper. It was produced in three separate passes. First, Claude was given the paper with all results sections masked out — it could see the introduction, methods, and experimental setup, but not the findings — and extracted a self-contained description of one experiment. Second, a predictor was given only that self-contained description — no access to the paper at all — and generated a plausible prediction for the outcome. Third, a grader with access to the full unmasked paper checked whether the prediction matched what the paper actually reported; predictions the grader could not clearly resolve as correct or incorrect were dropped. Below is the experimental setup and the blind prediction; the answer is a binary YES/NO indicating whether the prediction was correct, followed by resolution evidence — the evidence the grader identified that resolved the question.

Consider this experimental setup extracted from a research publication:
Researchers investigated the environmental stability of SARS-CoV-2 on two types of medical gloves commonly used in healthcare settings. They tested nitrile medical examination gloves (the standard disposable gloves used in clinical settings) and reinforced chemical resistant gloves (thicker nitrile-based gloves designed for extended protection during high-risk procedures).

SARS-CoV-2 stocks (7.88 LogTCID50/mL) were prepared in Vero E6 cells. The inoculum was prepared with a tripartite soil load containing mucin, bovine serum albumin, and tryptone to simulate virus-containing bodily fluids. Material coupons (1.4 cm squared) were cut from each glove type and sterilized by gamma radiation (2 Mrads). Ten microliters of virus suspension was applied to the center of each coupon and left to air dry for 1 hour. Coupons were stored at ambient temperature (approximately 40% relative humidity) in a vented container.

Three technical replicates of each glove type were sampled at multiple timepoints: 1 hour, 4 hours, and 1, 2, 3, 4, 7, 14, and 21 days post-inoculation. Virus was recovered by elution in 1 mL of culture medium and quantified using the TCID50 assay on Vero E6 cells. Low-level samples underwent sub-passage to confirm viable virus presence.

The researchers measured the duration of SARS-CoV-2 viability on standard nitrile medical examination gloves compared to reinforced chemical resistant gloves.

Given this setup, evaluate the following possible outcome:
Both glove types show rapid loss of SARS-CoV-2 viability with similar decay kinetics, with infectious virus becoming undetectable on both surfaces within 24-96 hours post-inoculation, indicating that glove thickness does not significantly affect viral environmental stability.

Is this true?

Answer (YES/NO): NO